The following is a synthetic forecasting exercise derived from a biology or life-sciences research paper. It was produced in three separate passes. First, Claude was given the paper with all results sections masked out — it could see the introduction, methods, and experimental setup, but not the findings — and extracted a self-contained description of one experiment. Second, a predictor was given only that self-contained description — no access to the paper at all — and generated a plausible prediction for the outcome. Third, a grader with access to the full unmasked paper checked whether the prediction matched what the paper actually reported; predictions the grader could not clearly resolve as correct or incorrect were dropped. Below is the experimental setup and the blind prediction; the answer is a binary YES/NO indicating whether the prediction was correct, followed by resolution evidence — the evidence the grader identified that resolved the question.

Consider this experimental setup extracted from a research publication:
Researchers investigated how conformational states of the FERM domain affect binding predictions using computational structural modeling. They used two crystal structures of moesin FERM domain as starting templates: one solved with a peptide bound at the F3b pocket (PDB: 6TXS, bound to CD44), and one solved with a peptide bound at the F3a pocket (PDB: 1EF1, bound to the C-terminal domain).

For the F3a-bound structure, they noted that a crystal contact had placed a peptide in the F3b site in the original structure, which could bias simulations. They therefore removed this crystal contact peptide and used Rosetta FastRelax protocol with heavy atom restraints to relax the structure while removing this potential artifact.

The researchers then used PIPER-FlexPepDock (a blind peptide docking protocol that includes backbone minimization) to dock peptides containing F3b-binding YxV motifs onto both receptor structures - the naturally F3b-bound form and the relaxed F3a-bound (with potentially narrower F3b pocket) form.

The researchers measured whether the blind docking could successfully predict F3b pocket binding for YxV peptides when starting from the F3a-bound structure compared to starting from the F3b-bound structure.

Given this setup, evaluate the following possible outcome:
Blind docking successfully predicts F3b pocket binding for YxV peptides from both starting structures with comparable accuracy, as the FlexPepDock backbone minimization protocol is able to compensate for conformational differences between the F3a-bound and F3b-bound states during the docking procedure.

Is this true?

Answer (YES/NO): NO